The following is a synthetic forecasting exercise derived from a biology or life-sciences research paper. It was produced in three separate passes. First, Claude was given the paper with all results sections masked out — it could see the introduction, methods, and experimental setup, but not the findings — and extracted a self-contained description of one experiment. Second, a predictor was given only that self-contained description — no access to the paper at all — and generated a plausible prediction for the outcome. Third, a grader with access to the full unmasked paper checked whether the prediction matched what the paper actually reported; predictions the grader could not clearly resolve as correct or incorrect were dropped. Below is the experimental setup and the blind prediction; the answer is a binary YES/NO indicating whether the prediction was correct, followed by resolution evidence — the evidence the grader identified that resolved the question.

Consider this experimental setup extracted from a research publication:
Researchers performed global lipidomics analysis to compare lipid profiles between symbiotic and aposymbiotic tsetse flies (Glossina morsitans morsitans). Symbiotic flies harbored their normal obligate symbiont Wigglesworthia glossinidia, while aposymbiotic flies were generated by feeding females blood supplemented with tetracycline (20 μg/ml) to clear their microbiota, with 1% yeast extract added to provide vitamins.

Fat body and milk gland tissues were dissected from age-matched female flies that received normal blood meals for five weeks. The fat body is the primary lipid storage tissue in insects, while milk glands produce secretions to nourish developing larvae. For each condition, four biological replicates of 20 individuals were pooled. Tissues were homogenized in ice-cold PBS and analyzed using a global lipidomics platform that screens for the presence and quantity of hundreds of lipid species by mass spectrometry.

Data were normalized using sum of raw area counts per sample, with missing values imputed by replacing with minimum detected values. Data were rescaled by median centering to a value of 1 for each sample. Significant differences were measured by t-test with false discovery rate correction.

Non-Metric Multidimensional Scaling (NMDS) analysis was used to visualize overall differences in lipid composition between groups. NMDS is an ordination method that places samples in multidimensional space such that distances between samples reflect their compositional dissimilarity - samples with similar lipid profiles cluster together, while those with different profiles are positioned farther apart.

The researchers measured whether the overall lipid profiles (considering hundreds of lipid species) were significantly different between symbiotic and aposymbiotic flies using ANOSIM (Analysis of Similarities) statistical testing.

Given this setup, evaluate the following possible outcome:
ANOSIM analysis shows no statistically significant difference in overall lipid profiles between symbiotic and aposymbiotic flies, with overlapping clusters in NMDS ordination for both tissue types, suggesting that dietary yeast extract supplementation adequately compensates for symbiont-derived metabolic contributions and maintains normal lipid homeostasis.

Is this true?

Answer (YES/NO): NO